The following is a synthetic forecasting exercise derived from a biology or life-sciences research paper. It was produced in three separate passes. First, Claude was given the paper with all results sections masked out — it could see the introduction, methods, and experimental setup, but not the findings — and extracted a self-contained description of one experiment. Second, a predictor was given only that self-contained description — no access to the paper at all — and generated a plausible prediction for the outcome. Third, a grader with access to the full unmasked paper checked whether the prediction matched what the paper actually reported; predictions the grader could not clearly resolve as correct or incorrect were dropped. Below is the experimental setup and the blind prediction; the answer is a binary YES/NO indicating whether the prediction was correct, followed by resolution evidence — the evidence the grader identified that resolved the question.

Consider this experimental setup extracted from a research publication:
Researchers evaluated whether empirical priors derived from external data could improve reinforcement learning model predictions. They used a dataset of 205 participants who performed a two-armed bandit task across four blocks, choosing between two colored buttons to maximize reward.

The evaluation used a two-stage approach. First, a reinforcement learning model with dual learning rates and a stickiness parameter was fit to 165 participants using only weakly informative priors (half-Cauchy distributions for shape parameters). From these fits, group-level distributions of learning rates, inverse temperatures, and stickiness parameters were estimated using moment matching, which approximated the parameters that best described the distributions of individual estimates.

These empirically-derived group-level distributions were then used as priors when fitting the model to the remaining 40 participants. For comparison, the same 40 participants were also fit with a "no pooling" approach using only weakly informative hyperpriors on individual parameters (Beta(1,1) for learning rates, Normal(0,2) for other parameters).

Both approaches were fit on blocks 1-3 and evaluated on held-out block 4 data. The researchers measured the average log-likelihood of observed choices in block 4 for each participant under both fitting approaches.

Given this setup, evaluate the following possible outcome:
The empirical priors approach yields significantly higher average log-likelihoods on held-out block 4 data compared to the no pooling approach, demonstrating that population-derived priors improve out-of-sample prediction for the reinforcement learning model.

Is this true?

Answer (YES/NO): YES